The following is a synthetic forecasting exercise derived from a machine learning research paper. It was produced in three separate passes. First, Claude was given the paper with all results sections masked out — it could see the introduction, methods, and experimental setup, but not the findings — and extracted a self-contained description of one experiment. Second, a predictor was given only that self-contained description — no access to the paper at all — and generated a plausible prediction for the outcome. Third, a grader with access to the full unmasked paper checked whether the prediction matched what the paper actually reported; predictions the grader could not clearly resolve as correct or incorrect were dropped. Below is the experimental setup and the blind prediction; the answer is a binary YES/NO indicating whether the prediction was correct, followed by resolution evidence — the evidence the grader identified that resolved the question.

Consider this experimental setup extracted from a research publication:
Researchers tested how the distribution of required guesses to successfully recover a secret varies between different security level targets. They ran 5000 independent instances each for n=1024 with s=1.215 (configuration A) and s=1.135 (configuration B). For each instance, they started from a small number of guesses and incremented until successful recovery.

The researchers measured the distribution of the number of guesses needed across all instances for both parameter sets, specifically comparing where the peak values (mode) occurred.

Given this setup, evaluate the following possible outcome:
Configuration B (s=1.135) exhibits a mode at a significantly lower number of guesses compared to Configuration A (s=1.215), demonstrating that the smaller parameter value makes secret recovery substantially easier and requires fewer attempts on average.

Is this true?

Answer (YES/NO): NO